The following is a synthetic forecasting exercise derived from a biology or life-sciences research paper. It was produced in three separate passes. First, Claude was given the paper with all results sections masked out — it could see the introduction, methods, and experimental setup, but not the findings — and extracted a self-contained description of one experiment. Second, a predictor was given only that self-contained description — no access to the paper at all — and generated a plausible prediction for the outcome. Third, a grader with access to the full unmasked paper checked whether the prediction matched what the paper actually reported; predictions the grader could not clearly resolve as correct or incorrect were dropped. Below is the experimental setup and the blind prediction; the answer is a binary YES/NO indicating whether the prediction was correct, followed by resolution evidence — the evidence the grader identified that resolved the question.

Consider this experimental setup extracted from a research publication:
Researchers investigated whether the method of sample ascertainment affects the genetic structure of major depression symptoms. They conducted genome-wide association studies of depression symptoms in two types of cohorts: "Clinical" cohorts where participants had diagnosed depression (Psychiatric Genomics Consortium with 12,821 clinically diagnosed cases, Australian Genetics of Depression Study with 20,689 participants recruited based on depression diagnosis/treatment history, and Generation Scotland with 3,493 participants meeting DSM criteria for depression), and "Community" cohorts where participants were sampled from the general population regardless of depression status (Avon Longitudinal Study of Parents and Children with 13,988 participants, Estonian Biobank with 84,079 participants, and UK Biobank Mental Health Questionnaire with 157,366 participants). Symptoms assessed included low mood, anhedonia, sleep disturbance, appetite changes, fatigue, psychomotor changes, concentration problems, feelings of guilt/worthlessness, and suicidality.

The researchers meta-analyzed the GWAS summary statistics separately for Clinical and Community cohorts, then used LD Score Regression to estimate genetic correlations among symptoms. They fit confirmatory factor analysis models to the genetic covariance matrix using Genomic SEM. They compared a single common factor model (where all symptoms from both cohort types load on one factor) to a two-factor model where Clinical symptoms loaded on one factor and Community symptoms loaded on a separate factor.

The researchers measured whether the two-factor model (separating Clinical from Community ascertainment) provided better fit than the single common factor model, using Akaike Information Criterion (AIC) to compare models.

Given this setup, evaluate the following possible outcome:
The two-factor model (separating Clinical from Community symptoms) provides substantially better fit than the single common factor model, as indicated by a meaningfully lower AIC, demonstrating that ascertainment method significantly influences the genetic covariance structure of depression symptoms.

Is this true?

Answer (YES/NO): NO